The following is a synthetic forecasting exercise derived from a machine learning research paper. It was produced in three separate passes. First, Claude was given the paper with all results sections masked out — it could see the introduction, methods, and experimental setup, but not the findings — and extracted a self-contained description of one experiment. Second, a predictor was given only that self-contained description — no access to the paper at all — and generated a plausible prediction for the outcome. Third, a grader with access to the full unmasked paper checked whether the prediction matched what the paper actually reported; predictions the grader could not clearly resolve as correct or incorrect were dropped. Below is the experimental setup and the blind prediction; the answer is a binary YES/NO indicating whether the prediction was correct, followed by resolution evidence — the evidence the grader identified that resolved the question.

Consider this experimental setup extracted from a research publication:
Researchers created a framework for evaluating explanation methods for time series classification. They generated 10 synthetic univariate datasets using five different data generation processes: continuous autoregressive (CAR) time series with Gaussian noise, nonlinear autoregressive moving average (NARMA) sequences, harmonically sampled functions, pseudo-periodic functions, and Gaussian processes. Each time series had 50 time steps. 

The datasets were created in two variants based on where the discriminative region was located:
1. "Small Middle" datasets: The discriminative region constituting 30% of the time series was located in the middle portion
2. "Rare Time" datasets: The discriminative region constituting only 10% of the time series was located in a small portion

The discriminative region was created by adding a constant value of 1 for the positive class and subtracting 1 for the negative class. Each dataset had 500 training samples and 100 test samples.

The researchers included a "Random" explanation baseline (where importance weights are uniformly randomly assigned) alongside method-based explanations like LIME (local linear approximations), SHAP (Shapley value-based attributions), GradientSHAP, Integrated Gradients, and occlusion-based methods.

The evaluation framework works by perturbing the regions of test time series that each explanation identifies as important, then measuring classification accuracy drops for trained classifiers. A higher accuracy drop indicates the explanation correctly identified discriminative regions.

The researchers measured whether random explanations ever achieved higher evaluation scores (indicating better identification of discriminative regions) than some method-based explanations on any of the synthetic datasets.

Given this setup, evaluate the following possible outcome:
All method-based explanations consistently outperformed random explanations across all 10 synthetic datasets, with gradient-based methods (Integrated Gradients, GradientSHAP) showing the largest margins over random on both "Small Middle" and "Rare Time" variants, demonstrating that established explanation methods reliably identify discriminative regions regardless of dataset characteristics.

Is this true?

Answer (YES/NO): NO